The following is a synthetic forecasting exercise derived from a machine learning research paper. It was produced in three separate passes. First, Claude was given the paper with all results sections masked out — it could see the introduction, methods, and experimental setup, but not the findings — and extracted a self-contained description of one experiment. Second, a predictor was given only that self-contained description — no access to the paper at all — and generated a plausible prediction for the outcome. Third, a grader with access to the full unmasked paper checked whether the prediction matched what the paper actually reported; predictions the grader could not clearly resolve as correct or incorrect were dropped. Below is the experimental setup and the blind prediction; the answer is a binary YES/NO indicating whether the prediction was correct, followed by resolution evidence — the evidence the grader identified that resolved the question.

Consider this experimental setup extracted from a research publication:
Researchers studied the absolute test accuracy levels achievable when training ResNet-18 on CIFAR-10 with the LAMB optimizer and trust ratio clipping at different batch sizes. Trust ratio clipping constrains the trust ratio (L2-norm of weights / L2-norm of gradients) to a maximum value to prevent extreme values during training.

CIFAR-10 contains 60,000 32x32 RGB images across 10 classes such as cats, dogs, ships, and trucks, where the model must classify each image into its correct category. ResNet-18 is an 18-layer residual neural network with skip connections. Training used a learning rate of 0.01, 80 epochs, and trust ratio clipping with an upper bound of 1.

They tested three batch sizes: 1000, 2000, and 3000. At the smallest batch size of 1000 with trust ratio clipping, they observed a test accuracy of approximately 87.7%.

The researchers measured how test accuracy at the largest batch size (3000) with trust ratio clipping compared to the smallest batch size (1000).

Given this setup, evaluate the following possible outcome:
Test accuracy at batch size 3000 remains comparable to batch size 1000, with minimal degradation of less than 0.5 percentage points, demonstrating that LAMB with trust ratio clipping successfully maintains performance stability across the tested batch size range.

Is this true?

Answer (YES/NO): NO